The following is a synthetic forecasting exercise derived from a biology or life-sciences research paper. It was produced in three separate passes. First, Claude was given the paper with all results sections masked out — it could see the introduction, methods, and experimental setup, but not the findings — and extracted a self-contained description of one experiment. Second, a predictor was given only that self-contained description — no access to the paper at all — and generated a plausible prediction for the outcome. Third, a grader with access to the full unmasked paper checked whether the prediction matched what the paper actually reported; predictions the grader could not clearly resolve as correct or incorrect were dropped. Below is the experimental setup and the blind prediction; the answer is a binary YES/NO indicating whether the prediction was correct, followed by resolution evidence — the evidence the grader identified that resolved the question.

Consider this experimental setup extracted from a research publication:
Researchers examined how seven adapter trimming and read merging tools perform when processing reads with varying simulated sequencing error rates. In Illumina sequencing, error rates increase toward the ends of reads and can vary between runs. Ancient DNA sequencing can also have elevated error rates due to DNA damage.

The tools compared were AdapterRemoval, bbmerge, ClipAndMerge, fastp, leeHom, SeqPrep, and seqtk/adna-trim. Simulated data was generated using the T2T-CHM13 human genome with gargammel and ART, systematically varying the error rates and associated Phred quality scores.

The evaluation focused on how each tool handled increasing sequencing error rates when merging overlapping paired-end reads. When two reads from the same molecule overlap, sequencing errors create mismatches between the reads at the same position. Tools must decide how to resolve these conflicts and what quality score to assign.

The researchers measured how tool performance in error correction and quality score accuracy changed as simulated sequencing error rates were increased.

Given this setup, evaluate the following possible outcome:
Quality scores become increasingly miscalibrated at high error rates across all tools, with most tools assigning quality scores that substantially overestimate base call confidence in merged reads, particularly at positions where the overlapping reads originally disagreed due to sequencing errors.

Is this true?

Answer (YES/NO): NO